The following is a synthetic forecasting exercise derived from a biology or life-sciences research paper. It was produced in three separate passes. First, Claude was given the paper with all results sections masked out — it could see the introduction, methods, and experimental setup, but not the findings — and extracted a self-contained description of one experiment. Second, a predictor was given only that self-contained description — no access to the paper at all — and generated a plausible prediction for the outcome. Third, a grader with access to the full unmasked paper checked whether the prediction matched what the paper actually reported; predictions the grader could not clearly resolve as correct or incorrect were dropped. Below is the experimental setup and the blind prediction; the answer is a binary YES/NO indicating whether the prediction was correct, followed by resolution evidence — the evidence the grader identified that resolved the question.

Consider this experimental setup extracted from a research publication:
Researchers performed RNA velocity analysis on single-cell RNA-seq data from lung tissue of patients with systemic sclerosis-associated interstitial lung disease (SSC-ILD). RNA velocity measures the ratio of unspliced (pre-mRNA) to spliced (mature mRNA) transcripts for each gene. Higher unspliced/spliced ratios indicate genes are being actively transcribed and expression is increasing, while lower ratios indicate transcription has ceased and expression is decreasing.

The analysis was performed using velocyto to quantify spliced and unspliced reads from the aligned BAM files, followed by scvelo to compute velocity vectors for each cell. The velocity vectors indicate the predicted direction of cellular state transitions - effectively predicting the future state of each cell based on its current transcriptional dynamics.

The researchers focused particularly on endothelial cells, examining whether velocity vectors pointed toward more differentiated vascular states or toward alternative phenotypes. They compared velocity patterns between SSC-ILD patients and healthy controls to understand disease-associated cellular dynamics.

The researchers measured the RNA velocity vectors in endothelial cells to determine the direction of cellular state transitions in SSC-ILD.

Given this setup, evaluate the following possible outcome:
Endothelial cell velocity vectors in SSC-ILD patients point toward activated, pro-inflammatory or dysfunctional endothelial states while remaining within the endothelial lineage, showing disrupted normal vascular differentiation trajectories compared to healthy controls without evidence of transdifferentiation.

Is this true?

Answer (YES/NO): NO